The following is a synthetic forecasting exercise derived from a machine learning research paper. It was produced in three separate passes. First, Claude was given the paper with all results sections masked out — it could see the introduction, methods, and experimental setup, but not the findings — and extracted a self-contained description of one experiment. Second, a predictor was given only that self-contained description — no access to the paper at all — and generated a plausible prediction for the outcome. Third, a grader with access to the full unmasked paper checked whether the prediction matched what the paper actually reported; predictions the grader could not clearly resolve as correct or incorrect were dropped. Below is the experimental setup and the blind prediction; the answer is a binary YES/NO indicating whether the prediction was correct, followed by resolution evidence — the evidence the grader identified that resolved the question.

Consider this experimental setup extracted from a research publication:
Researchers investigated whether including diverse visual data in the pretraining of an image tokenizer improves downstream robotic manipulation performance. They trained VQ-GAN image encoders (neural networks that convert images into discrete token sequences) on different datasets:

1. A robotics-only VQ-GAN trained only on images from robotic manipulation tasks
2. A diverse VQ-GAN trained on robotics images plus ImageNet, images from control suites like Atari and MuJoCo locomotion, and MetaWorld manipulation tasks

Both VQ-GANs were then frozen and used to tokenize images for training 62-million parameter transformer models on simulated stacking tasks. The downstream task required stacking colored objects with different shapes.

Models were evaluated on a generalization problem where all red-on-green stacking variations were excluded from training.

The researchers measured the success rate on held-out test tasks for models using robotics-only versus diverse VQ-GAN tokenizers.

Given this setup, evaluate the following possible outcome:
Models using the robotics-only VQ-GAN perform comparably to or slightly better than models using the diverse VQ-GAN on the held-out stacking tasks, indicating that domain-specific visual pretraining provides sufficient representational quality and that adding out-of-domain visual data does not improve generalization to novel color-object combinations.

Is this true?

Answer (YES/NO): NO